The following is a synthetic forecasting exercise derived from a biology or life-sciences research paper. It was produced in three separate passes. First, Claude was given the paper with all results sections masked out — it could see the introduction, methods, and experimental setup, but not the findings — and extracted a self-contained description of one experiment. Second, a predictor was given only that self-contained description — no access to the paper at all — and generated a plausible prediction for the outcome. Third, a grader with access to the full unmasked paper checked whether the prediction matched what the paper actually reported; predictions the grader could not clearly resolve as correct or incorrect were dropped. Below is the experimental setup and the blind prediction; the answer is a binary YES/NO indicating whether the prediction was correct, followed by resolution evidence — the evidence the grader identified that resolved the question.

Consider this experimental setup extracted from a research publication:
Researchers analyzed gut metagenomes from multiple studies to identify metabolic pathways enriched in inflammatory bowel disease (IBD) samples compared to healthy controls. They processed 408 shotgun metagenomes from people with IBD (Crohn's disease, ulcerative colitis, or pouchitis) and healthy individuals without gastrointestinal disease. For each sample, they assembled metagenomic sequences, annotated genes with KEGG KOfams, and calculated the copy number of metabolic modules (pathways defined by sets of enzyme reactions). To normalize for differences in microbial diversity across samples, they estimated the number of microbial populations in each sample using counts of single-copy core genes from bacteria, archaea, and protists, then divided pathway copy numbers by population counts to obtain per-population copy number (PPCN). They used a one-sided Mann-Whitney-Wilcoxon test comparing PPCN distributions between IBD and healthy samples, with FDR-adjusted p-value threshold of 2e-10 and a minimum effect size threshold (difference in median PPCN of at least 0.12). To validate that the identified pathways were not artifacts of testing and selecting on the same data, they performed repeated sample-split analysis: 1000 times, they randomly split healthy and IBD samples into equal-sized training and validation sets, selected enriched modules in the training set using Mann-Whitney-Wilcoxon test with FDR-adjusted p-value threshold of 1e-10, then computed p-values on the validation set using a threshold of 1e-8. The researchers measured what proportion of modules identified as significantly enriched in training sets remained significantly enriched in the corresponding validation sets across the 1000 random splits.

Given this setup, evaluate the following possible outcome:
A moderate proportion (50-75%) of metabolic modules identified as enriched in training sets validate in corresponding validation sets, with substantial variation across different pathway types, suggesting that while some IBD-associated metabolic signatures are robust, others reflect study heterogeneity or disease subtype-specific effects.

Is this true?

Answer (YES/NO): NO